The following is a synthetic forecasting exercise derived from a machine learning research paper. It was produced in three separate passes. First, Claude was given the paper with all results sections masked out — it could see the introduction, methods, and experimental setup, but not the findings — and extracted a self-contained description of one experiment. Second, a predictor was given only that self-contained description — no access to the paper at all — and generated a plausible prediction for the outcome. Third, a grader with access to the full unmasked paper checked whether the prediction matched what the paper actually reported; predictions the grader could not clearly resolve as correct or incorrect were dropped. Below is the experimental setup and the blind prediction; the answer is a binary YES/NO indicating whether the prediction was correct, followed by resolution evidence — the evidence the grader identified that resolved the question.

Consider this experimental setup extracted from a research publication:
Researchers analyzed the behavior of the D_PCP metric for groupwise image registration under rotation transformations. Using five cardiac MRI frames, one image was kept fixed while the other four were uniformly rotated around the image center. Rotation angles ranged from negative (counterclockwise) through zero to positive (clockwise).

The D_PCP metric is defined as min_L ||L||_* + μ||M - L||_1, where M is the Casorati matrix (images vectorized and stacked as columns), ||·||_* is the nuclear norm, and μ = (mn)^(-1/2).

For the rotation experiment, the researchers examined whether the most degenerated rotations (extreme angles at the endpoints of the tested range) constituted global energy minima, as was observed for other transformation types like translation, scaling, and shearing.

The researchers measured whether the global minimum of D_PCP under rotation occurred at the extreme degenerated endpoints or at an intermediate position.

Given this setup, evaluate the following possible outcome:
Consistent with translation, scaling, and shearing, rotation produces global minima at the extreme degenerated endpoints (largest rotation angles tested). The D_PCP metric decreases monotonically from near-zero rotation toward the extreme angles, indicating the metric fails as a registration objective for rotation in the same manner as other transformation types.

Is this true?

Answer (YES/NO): NO